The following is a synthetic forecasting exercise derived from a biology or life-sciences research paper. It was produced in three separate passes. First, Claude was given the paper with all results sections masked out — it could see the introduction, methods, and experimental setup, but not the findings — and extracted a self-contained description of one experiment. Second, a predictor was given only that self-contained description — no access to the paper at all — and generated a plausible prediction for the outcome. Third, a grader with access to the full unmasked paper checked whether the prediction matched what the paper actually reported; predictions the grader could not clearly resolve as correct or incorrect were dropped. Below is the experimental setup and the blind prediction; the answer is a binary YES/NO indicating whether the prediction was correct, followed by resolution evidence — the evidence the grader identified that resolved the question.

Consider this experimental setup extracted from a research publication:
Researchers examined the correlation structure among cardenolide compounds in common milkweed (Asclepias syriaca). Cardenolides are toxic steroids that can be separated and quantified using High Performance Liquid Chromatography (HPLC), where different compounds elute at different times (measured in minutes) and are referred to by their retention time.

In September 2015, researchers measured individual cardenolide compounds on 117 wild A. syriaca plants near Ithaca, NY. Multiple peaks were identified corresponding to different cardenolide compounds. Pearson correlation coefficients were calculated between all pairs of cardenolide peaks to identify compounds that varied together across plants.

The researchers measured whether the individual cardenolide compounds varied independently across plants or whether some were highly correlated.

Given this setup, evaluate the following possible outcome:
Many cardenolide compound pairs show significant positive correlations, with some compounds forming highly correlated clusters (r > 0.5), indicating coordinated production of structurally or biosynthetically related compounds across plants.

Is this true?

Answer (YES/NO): NO